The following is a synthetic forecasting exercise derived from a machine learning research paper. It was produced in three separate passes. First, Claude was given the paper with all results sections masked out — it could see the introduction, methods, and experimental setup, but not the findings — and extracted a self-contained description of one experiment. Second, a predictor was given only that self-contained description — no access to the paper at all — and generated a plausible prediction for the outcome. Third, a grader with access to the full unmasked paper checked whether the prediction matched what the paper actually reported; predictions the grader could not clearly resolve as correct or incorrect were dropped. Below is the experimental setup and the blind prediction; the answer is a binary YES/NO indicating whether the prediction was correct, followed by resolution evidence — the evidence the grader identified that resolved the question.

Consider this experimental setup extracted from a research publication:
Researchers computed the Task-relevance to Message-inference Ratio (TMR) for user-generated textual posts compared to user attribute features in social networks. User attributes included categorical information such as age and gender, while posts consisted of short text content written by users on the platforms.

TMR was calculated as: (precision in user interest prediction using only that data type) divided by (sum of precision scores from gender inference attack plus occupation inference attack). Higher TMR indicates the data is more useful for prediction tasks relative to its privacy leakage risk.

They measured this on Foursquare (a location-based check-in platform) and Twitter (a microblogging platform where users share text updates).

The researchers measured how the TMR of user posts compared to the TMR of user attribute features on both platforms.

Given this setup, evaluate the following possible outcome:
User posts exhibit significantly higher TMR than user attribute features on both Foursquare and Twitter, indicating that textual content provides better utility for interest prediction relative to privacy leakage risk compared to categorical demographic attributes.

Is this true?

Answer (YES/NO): YES